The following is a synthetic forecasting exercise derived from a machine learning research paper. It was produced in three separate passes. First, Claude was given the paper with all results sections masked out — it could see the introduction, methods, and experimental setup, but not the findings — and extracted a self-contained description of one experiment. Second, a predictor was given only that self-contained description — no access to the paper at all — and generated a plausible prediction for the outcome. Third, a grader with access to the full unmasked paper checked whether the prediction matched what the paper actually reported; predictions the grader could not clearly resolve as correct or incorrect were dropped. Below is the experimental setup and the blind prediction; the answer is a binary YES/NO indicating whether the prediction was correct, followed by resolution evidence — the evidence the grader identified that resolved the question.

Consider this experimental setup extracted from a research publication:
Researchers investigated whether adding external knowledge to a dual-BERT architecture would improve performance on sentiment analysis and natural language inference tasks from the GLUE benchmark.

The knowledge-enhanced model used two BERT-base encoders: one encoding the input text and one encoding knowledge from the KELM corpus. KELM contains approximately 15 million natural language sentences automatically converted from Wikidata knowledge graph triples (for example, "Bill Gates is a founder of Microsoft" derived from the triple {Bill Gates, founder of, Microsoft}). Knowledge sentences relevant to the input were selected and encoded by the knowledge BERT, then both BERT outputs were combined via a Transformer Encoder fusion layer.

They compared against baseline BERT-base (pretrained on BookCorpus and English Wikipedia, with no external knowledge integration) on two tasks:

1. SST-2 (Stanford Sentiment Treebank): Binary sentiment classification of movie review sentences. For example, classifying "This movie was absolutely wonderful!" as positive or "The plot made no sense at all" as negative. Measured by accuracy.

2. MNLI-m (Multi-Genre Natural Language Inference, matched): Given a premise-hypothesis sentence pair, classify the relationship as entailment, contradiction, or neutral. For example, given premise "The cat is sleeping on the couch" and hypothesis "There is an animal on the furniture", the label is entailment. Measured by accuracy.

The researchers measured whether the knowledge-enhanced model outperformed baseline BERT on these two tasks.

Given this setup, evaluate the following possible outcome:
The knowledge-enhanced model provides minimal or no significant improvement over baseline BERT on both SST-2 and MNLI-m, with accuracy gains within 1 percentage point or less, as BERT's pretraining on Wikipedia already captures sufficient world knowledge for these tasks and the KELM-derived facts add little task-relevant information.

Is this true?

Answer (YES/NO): NO